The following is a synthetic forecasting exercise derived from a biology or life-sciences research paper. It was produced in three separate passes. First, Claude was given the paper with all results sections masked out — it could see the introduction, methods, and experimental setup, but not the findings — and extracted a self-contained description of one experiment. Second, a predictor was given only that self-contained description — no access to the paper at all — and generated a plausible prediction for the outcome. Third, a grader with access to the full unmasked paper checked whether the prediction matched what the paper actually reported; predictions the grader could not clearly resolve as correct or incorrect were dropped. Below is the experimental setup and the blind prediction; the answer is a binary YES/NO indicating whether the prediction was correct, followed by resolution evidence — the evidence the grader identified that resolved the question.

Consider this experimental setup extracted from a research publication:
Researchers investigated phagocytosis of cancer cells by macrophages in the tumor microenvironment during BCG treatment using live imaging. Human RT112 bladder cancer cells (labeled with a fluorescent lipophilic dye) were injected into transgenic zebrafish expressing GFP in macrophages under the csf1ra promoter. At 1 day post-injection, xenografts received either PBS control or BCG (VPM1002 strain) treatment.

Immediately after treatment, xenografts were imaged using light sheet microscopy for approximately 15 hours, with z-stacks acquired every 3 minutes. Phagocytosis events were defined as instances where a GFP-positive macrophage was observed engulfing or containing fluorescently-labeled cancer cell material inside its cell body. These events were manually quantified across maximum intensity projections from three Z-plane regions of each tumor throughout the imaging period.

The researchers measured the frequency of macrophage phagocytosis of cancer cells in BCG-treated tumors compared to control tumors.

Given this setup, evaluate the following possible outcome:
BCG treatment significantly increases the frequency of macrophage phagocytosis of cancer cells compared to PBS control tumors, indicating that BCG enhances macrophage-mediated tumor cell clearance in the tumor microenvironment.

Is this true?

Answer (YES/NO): YES